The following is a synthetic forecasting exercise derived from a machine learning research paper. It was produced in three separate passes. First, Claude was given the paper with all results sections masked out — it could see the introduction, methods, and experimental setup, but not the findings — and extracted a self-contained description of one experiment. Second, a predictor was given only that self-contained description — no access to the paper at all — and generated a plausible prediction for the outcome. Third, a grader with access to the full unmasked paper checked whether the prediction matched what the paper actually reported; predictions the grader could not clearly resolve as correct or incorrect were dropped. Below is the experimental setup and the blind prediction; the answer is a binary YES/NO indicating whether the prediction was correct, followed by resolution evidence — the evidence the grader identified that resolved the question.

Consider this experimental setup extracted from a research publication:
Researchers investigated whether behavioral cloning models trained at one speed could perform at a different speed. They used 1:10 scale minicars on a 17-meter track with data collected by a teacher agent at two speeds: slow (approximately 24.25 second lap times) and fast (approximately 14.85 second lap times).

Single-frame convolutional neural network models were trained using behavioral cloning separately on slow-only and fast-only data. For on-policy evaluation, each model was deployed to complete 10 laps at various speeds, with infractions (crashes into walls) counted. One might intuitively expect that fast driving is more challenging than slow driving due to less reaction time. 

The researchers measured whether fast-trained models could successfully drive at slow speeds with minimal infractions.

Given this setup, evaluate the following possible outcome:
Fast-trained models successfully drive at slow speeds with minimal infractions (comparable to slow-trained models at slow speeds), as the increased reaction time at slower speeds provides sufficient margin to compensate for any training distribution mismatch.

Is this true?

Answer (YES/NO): NO